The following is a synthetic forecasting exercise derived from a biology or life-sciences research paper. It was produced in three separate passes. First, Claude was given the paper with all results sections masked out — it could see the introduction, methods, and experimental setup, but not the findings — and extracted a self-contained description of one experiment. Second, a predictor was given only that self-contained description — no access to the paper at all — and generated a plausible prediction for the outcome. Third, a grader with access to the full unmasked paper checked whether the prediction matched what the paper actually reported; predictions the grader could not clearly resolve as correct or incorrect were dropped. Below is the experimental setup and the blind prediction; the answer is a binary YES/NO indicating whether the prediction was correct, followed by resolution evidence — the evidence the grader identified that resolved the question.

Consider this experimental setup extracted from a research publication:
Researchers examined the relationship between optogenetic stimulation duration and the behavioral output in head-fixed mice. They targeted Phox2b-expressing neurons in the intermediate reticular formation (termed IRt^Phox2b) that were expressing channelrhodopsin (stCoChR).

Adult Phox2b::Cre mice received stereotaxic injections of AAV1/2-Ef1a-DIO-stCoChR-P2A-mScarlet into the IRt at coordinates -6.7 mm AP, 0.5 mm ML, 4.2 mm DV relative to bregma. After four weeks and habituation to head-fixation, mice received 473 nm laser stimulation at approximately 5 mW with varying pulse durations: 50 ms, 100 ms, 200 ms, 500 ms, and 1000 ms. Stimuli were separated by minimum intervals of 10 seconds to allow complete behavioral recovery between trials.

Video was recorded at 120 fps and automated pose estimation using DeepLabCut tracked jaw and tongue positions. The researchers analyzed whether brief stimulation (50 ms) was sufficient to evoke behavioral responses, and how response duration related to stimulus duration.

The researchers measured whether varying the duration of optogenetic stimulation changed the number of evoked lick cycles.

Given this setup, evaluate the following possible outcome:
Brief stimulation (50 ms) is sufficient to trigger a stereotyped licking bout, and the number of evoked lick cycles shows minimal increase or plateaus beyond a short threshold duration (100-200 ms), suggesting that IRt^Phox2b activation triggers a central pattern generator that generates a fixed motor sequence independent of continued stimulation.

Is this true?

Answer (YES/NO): NO